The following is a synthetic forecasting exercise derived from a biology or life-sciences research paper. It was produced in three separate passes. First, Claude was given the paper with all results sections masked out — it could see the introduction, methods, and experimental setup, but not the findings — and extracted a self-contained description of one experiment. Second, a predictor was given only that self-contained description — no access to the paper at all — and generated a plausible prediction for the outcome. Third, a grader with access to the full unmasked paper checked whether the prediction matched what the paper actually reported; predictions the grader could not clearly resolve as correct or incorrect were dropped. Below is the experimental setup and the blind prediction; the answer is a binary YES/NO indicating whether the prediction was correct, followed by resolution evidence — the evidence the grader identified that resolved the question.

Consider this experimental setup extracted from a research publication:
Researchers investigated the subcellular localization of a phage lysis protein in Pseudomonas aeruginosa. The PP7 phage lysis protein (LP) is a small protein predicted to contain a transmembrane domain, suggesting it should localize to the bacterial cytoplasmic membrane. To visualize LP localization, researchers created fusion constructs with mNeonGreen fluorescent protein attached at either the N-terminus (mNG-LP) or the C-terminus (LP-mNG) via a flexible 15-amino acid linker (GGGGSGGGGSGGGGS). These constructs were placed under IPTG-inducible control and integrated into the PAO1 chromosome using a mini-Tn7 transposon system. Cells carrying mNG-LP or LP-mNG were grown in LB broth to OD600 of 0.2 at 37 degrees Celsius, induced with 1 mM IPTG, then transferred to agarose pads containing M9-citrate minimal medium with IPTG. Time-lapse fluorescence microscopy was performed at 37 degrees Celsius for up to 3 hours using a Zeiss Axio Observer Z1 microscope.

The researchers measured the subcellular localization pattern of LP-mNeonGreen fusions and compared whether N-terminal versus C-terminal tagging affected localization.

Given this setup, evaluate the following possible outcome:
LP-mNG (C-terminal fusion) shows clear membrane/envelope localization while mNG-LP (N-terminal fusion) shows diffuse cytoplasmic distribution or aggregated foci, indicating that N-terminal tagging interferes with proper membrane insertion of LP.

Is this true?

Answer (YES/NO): NO